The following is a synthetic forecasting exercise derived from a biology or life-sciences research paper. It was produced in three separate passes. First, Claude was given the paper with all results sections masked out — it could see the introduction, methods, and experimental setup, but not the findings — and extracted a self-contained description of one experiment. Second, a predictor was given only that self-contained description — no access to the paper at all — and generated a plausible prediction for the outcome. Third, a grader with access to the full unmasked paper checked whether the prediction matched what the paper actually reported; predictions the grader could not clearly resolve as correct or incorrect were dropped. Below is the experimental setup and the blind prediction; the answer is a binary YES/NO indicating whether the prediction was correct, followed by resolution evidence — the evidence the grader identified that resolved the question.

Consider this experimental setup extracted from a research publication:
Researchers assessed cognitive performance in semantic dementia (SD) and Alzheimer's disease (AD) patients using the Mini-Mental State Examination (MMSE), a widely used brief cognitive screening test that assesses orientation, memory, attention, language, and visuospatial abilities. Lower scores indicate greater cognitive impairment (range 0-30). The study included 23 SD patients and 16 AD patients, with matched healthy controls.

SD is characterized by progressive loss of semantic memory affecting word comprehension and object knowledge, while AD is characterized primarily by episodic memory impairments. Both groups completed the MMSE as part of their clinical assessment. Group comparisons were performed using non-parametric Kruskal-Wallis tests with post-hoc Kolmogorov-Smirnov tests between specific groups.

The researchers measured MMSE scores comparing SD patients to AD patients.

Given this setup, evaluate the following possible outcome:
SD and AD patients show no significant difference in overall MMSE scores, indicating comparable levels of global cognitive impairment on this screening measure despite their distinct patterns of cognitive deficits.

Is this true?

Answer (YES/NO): NO